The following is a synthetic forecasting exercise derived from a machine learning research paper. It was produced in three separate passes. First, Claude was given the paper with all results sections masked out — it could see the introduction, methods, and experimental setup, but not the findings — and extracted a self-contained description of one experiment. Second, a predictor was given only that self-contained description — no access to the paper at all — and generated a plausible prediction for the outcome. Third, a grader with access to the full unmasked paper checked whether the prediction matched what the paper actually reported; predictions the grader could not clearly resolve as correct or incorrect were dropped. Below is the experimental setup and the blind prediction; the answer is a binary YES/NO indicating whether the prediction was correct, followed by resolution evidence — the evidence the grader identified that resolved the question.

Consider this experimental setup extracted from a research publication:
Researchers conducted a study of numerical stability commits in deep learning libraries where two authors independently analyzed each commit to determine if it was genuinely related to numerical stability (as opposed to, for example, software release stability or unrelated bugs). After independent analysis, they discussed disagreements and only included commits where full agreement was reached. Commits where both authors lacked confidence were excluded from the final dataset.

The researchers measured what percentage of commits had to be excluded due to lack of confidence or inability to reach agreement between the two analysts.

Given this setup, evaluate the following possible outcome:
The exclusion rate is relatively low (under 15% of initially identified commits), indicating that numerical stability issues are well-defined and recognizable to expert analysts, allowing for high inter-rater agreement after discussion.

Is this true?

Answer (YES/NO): YES